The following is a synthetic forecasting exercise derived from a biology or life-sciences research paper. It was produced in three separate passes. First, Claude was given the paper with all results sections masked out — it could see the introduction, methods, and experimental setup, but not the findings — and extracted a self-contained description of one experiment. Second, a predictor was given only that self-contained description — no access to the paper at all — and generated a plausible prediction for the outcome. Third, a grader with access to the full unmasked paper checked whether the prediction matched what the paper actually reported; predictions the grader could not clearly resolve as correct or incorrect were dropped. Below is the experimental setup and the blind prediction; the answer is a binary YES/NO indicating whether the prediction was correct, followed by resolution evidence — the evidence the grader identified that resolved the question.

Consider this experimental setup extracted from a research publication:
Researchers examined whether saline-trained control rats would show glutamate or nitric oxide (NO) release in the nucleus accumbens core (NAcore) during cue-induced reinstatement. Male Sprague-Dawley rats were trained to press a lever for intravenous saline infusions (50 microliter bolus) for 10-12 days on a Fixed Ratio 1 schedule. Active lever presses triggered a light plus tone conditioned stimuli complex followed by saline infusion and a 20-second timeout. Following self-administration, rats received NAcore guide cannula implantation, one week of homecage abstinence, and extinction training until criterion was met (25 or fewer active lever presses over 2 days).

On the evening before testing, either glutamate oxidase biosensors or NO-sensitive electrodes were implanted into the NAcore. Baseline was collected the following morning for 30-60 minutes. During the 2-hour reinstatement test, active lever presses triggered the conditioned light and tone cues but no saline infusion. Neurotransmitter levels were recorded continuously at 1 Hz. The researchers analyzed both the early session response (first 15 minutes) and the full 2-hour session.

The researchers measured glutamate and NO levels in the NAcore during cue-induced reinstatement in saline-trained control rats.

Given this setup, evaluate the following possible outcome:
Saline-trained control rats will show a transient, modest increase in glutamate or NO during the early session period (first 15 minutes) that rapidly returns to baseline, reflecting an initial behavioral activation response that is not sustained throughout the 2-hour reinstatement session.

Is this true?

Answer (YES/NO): YES